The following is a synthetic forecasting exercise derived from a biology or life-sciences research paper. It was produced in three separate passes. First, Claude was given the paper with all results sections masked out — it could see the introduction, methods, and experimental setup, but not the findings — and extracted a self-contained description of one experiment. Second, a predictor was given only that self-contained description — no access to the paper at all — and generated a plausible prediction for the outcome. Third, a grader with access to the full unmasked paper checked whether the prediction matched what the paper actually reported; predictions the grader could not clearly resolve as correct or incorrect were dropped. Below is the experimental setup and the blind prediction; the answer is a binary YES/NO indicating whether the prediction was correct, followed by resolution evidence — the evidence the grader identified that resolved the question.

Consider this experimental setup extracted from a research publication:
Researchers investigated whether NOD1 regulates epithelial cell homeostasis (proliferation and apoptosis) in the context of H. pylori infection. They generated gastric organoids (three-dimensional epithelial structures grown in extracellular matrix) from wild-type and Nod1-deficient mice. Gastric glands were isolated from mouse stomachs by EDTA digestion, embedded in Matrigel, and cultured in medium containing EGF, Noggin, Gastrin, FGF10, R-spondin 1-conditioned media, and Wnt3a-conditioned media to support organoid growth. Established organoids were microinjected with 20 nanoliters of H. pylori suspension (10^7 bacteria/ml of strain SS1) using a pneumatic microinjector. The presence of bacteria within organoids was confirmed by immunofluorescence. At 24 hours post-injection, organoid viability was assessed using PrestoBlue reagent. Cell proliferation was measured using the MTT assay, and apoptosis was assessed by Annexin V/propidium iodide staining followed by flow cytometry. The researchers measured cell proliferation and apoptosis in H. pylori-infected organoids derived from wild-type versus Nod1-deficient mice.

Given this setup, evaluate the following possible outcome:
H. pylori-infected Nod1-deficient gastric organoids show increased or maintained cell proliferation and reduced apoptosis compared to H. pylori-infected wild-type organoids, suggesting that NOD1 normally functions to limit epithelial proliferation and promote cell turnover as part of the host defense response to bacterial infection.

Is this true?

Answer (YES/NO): NO